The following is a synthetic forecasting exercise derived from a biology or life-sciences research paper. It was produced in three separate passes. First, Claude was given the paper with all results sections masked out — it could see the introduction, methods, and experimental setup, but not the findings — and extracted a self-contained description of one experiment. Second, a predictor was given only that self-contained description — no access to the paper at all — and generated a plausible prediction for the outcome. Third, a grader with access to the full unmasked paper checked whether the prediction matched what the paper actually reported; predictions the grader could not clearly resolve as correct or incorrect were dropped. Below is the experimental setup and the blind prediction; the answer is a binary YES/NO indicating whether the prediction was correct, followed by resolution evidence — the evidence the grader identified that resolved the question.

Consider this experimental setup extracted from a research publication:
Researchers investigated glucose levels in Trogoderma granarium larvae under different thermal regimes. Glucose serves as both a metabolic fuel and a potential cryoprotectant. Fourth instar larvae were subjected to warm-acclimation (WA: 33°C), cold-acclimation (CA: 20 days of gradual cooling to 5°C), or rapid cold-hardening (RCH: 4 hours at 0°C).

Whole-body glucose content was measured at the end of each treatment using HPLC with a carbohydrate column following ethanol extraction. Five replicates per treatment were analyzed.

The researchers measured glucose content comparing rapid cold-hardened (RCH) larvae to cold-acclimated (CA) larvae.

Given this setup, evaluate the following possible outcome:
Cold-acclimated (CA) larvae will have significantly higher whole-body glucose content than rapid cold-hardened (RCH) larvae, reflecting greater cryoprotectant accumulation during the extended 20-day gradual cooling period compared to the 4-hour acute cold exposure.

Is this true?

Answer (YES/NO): NO